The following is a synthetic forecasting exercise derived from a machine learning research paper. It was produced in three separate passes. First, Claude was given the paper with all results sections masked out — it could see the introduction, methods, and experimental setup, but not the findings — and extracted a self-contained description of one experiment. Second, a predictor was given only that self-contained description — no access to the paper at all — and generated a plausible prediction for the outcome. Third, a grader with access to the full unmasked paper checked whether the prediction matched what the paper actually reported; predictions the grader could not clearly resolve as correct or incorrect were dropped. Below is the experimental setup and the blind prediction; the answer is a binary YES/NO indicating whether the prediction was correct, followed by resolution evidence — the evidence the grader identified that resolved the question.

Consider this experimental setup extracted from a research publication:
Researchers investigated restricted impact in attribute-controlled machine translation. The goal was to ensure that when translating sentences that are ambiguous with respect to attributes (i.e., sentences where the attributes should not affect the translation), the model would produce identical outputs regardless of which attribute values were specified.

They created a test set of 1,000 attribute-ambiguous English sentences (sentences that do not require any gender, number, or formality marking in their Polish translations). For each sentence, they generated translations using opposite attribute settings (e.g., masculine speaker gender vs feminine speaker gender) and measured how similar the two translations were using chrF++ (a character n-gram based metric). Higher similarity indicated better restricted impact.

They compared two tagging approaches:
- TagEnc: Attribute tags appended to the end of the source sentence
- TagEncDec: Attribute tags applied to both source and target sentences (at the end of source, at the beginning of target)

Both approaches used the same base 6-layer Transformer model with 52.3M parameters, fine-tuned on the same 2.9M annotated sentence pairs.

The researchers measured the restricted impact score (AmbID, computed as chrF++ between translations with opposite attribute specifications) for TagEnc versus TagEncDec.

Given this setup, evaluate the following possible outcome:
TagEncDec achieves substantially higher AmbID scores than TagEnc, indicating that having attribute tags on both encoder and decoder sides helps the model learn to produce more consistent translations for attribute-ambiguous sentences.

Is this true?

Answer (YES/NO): NO